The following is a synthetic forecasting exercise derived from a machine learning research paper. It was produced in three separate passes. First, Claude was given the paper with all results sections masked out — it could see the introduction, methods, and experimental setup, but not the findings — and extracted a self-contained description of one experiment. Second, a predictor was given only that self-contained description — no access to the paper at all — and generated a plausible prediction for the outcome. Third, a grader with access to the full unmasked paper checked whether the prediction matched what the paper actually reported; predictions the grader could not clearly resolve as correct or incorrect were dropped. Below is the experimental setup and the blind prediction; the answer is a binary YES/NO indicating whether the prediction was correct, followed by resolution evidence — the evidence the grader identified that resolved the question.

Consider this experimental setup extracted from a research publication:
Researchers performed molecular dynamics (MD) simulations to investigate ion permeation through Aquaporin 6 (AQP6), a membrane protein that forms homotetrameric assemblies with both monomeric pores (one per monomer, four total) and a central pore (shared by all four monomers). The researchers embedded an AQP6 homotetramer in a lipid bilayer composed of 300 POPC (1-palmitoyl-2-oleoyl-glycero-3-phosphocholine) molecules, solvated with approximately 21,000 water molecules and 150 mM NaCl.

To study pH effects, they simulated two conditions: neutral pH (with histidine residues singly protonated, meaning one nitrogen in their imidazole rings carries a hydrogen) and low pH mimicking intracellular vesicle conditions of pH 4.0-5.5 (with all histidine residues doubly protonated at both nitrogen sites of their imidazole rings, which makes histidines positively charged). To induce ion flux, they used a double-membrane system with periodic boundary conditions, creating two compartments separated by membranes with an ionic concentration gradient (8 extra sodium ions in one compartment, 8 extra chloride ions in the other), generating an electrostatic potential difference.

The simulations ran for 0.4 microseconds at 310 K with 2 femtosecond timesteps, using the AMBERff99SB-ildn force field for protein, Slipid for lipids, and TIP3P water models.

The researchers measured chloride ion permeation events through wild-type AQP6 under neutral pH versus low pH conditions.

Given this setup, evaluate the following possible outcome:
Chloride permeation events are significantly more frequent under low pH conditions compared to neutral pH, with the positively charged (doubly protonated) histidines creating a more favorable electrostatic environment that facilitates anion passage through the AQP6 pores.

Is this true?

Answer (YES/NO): NO